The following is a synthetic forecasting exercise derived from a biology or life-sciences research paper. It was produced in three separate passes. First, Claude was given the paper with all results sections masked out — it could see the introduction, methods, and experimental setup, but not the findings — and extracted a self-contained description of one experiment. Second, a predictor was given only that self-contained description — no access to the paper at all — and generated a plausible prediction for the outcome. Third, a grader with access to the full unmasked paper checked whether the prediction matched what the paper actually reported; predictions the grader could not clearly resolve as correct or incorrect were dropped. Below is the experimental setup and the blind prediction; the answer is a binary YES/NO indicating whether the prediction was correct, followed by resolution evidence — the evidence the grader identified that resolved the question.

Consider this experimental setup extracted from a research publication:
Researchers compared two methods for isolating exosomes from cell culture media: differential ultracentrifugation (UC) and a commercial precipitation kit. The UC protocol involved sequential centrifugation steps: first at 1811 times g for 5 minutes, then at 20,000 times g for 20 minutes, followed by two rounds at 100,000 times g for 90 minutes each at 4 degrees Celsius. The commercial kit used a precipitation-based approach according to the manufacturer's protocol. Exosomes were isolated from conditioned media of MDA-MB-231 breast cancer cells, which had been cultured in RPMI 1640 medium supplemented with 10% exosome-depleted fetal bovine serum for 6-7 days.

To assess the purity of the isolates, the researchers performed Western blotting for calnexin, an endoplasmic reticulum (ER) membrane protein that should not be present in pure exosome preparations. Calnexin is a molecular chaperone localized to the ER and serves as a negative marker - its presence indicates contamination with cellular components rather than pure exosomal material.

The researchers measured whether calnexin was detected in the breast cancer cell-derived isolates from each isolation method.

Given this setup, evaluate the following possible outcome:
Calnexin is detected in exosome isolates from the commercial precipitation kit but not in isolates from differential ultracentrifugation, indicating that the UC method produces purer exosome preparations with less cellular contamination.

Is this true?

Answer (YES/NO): NO